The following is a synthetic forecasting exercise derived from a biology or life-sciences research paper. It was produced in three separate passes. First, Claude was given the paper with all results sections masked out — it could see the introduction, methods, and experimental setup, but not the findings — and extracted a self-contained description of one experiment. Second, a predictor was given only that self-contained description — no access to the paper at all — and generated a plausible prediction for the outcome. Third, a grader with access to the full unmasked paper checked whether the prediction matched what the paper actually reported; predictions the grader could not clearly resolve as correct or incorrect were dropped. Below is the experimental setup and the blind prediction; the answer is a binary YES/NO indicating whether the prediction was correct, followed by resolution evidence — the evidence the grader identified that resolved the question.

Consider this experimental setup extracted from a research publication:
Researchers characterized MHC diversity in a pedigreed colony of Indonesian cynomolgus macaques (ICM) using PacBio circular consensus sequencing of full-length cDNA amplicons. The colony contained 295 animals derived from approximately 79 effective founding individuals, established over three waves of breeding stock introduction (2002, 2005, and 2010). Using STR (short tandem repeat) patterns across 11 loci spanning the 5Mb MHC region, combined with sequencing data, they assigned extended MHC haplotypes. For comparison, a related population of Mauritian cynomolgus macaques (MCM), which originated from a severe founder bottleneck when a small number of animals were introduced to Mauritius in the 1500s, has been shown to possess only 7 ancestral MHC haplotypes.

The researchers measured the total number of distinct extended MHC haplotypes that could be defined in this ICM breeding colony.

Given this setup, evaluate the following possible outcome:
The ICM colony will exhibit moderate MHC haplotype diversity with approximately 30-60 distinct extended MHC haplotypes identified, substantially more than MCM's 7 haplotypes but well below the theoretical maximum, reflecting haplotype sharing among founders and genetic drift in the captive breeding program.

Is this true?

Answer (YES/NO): NO